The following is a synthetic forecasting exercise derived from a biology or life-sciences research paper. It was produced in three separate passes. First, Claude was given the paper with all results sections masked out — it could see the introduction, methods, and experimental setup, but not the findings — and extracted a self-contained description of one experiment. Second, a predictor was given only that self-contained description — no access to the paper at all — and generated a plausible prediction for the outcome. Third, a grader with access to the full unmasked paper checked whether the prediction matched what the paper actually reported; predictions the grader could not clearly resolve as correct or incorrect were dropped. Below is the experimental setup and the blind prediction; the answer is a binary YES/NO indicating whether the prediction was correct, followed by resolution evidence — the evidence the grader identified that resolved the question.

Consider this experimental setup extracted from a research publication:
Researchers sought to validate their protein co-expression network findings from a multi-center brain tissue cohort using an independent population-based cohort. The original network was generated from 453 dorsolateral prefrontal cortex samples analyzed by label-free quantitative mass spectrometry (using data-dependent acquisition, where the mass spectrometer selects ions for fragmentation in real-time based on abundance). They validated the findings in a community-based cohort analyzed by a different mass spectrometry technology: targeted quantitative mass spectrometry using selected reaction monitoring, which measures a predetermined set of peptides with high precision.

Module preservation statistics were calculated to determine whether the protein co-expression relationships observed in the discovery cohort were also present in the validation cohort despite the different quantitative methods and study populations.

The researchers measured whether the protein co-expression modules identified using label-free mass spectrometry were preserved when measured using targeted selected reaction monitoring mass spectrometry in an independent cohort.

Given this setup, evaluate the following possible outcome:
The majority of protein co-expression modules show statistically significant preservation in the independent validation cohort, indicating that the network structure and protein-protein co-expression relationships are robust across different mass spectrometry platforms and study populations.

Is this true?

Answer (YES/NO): YES